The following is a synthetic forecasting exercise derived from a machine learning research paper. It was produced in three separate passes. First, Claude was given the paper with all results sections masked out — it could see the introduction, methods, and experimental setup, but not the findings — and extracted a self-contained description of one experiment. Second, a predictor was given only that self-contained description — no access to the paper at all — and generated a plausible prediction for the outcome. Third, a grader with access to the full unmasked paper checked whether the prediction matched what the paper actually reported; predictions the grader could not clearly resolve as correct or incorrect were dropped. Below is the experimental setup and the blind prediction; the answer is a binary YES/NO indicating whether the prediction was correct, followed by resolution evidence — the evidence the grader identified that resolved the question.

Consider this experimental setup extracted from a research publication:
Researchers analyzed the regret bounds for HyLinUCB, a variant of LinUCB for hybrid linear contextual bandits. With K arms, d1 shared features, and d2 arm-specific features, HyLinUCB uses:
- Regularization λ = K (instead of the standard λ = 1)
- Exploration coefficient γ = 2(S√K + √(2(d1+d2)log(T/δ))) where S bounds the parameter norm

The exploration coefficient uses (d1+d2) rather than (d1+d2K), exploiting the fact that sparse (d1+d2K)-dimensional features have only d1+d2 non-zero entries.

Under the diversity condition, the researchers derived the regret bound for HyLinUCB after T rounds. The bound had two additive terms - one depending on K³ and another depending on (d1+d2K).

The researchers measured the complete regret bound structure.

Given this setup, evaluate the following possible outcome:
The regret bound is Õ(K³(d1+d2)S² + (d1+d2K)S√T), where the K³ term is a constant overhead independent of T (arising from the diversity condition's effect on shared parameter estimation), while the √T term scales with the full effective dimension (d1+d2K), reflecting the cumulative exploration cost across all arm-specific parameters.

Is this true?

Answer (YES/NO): NO